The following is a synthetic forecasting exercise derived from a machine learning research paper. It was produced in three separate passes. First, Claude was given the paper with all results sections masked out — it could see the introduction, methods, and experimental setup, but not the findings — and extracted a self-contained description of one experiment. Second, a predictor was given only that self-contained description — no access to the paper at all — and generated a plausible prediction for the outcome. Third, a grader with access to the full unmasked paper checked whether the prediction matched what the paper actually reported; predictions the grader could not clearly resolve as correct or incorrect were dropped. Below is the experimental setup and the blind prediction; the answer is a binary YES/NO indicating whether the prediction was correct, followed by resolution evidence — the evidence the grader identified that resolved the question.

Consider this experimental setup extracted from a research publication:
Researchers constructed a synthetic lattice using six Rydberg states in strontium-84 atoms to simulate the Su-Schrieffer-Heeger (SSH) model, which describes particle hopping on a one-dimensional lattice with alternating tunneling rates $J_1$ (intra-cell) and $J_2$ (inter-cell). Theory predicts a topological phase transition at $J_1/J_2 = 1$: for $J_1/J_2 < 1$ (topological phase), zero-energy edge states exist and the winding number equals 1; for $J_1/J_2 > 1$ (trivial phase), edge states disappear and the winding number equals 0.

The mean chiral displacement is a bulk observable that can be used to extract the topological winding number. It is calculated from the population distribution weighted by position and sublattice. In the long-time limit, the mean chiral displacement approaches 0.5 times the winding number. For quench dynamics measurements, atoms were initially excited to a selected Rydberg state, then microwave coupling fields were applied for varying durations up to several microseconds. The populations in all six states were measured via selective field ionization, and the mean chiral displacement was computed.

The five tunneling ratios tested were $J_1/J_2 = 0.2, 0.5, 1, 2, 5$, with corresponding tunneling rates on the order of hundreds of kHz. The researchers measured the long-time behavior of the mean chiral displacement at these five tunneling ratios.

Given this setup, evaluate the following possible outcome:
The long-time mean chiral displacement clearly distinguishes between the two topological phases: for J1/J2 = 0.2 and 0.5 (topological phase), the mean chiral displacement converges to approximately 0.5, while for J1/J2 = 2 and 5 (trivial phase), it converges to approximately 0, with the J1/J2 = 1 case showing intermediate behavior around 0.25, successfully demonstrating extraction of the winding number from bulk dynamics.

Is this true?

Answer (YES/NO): NO